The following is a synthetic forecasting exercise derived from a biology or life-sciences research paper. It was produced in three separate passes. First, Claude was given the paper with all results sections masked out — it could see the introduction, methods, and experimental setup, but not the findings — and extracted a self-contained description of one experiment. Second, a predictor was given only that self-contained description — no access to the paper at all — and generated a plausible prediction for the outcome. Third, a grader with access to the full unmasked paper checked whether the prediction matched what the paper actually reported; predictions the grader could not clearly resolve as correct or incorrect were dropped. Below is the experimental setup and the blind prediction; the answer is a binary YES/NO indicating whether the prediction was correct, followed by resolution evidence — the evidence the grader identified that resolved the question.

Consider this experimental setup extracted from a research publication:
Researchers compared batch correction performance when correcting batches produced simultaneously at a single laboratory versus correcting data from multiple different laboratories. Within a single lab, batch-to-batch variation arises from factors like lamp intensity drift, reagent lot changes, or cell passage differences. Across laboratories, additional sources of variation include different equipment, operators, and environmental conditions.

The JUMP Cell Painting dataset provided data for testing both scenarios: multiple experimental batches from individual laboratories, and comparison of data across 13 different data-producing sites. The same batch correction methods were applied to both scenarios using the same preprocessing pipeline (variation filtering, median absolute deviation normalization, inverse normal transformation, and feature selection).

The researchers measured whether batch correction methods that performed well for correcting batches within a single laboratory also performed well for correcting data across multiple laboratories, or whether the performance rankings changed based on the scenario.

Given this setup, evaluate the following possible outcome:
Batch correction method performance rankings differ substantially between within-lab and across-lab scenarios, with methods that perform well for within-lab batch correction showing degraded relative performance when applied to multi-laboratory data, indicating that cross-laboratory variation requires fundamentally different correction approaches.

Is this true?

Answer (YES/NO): NO